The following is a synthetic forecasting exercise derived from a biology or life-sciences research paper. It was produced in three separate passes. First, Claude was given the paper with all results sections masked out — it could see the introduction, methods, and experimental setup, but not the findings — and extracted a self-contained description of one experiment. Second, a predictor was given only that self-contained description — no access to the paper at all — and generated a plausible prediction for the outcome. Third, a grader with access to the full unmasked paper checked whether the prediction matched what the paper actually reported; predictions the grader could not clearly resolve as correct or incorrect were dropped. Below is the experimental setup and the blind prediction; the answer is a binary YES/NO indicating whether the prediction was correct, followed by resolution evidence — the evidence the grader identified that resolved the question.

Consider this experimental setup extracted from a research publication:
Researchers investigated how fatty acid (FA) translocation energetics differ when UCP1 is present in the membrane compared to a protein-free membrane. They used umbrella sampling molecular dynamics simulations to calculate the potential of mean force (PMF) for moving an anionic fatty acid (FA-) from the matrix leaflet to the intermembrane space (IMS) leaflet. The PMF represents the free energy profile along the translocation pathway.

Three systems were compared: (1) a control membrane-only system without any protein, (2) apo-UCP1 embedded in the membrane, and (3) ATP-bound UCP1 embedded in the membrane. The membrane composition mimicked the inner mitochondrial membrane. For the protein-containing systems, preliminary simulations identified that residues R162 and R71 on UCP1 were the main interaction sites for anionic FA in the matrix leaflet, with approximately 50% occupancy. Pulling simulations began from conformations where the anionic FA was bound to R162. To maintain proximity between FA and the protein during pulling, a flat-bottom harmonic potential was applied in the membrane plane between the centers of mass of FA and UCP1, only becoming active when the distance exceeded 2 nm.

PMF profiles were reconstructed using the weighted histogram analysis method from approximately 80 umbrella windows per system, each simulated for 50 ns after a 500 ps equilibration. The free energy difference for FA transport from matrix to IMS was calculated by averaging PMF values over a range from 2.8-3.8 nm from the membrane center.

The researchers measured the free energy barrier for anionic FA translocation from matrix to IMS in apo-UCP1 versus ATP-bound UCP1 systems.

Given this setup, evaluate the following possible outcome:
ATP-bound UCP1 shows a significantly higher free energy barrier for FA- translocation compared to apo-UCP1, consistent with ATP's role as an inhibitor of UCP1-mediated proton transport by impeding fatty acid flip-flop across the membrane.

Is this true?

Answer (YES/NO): YES